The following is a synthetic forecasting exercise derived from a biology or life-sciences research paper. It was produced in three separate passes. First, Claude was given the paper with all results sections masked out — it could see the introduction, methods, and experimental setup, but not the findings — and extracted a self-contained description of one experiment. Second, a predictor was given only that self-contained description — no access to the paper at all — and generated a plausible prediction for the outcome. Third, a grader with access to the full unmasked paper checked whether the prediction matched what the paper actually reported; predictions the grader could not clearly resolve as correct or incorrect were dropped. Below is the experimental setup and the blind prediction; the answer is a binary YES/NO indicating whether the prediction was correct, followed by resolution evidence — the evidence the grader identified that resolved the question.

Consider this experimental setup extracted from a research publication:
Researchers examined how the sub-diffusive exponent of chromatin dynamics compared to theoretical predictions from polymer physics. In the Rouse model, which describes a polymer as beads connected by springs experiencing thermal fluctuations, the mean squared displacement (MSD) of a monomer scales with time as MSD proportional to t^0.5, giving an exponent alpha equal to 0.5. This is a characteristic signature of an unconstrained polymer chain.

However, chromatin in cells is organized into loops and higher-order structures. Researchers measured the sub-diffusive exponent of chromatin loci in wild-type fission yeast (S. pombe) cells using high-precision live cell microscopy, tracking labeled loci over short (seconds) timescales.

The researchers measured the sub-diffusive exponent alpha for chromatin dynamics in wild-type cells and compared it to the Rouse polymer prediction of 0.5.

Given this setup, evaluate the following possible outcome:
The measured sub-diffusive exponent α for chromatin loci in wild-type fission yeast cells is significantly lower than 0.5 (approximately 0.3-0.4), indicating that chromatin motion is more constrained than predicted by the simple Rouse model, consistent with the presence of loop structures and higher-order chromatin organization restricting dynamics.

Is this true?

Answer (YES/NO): NO